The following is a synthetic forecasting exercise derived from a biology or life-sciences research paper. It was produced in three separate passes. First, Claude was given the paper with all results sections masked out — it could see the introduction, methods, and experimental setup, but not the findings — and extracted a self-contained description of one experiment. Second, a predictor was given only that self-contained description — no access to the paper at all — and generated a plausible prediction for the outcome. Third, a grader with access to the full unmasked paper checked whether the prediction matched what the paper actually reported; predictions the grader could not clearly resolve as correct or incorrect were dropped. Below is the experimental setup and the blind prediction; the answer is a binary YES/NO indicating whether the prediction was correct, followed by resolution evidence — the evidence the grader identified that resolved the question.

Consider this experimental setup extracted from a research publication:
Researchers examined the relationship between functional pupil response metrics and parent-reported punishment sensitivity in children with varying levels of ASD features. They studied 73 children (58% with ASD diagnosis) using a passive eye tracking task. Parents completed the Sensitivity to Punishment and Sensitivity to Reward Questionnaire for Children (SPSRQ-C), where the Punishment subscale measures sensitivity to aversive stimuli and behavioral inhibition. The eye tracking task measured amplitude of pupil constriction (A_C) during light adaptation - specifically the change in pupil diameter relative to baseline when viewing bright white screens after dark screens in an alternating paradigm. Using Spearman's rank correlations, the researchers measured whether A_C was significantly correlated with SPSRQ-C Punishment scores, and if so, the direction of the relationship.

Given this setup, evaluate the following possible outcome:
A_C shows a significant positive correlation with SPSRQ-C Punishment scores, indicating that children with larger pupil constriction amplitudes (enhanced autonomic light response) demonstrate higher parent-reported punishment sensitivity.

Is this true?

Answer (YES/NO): NO